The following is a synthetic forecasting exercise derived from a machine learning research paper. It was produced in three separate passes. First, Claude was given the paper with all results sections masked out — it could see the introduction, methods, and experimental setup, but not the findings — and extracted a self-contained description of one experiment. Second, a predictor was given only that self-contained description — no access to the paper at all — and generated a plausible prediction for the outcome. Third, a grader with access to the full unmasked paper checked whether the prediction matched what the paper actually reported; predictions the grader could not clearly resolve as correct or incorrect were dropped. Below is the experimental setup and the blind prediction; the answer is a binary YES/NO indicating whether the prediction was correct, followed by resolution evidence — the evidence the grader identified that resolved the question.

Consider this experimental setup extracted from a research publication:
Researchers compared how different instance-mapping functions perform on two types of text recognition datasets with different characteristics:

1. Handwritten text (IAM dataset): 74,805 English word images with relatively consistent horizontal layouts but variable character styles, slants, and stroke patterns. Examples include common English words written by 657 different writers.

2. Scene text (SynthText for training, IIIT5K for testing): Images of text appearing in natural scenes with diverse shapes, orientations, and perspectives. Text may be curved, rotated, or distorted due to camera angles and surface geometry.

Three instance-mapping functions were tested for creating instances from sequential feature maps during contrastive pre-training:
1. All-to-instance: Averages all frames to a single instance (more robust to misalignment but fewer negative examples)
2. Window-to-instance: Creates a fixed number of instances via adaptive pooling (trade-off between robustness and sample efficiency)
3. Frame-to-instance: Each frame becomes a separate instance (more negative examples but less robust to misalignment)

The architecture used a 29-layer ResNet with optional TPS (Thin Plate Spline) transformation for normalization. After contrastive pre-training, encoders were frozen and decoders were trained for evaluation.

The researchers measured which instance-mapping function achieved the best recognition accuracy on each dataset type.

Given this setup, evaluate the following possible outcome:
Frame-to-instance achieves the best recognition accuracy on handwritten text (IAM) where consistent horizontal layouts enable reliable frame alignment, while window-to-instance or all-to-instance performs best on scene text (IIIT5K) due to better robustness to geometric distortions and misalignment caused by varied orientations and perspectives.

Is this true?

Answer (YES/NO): NO